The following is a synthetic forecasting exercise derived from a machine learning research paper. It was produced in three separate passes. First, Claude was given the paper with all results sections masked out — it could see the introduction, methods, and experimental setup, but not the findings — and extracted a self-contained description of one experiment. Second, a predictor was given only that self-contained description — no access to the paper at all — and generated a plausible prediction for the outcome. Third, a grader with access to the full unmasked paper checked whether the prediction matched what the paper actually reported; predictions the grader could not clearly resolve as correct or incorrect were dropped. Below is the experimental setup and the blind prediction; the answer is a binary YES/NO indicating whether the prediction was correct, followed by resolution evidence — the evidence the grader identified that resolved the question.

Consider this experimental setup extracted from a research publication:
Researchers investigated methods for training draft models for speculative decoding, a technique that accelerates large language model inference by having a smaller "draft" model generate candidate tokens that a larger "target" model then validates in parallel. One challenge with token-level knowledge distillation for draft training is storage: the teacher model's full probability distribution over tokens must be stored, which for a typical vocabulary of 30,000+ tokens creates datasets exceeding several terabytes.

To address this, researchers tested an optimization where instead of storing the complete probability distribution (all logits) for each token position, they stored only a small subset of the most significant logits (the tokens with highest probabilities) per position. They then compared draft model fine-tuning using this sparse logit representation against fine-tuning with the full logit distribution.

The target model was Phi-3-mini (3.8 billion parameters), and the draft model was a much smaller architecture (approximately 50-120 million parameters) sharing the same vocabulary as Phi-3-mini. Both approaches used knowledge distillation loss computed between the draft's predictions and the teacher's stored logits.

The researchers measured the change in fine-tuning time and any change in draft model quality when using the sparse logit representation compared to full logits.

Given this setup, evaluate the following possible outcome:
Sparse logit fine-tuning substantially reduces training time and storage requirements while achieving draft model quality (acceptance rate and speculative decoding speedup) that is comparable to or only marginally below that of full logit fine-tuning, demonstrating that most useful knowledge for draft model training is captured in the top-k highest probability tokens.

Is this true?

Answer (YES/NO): YES